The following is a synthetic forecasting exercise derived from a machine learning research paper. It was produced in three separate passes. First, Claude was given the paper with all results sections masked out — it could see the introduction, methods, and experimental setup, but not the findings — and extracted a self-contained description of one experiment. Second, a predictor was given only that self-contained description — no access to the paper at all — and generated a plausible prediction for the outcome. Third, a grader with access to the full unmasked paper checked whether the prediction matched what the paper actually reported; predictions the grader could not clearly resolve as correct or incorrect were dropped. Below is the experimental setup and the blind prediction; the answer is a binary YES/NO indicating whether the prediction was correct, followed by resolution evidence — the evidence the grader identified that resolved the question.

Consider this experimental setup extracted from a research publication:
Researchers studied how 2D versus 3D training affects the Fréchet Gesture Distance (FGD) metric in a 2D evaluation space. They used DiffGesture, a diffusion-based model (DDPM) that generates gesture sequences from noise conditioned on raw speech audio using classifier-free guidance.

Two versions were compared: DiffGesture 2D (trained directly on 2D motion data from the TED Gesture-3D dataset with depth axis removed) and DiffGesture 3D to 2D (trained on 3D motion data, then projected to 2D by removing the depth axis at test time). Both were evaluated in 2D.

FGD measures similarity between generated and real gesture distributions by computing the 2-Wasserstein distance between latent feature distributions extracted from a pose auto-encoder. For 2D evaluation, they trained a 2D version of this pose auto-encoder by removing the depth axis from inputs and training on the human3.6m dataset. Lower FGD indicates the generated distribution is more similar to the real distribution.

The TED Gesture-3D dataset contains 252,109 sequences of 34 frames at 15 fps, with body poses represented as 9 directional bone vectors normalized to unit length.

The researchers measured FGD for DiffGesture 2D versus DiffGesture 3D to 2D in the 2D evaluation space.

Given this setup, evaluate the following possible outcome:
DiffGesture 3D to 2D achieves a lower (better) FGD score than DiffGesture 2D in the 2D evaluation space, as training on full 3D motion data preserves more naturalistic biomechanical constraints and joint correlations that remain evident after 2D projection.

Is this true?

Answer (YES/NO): YES